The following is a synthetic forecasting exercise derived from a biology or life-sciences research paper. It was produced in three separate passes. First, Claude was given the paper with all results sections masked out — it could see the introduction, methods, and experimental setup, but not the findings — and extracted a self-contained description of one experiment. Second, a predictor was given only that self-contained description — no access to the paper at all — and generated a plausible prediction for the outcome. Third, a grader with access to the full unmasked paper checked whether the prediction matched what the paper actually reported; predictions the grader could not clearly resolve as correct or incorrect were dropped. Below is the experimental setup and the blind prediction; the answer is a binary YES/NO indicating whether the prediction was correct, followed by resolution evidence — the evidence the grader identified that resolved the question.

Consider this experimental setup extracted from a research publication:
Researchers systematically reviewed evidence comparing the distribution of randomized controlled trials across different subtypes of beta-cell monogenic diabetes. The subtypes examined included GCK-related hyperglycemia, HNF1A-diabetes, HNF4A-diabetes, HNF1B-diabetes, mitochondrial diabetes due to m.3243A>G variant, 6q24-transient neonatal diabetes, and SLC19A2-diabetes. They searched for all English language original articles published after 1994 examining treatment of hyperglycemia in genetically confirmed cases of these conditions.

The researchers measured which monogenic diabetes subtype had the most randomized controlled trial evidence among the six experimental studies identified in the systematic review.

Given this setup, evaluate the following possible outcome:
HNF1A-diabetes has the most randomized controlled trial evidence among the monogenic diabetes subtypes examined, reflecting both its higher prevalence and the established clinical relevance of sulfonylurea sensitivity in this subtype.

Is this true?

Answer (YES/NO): YES